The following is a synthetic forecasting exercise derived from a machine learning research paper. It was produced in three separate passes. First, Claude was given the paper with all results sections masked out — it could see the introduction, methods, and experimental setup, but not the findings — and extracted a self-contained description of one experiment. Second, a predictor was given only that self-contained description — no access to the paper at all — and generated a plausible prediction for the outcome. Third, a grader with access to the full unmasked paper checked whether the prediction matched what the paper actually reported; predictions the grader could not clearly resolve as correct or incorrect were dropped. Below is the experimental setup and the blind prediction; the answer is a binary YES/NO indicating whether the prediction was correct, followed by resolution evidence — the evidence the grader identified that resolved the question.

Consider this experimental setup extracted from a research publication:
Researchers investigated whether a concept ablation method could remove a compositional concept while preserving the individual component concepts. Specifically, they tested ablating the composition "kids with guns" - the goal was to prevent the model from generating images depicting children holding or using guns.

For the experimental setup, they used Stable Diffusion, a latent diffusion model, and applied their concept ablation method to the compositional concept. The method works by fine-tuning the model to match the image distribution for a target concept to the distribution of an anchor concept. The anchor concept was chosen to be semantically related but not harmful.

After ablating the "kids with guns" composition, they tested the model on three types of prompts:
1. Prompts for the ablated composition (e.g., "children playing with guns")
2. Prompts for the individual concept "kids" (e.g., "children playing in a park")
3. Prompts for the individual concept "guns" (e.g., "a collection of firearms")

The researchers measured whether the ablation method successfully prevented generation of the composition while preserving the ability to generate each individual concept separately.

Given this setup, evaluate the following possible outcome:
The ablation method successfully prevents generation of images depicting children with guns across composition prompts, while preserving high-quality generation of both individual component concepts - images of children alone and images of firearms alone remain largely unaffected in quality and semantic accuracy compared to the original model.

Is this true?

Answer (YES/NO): YES